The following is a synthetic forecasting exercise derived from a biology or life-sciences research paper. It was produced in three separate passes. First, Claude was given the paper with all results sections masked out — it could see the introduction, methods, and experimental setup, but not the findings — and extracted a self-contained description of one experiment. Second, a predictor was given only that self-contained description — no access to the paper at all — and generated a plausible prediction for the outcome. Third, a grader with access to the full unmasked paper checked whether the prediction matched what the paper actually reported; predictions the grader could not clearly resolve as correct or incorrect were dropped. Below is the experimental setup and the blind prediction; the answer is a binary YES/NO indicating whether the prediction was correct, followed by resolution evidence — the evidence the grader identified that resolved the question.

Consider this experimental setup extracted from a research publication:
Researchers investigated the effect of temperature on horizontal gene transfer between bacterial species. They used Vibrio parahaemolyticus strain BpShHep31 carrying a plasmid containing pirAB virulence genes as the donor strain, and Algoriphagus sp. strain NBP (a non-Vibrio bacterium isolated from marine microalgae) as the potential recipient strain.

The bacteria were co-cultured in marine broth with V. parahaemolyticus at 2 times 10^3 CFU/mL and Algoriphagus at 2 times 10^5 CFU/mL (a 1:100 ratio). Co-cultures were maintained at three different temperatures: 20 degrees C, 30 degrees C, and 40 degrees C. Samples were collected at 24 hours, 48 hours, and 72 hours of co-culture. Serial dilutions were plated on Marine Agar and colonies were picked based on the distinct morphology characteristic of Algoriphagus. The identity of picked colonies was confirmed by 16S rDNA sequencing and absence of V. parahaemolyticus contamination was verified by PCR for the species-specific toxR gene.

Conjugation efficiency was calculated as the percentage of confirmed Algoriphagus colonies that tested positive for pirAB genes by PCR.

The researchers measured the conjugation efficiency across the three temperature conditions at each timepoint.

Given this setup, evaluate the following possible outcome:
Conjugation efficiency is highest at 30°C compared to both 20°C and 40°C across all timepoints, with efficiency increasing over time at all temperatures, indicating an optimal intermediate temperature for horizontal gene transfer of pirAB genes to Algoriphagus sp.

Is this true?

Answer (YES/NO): NO